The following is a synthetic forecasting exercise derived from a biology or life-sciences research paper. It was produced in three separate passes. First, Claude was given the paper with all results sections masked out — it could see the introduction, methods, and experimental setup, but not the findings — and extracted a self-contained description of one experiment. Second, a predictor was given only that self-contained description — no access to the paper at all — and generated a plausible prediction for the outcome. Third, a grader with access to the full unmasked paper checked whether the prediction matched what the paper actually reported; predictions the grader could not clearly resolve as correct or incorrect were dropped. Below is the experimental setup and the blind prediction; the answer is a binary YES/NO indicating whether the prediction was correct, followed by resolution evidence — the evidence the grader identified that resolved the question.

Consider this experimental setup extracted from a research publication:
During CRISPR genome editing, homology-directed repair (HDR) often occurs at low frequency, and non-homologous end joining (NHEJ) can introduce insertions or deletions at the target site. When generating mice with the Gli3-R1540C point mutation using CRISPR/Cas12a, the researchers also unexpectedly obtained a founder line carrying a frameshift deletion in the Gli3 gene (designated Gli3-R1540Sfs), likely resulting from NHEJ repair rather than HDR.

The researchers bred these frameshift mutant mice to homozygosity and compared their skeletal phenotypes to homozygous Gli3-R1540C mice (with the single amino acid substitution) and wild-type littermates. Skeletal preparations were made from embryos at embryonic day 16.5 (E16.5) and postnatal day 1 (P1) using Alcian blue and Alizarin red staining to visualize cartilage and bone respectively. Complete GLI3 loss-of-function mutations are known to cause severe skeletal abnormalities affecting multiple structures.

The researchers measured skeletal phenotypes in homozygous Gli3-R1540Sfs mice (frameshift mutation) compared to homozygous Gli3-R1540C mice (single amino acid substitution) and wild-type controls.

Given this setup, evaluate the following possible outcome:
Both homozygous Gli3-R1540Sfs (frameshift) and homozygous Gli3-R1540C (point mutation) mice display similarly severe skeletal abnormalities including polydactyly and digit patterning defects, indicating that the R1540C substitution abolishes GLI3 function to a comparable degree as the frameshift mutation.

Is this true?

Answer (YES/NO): NO